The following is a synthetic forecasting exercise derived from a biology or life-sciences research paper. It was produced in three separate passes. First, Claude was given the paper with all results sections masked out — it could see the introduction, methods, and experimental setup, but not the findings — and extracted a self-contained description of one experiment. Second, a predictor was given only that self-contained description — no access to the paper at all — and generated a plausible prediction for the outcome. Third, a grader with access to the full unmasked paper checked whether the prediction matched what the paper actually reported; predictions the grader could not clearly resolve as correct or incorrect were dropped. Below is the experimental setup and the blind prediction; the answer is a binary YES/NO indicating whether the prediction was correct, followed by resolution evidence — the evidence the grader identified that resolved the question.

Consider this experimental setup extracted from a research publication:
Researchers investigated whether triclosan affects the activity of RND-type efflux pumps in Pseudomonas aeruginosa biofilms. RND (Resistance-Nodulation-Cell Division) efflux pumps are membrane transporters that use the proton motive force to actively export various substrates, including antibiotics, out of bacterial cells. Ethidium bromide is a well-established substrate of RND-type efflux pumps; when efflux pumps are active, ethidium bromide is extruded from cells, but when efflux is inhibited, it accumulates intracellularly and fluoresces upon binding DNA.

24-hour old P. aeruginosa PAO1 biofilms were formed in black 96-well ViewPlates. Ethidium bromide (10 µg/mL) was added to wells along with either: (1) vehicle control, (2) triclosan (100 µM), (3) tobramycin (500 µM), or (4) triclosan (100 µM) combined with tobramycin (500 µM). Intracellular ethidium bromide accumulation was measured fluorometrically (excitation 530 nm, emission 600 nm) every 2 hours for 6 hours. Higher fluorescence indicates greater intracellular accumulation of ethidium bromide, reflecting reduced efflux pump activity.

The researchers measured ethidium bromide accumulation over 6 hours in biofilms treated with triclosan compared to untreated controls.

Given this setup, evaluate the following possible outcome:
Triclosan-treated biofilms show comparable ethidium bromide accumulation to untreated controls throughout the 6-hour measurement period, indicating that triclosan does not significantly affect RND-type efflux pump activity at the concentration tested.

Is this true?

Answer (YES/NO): NO